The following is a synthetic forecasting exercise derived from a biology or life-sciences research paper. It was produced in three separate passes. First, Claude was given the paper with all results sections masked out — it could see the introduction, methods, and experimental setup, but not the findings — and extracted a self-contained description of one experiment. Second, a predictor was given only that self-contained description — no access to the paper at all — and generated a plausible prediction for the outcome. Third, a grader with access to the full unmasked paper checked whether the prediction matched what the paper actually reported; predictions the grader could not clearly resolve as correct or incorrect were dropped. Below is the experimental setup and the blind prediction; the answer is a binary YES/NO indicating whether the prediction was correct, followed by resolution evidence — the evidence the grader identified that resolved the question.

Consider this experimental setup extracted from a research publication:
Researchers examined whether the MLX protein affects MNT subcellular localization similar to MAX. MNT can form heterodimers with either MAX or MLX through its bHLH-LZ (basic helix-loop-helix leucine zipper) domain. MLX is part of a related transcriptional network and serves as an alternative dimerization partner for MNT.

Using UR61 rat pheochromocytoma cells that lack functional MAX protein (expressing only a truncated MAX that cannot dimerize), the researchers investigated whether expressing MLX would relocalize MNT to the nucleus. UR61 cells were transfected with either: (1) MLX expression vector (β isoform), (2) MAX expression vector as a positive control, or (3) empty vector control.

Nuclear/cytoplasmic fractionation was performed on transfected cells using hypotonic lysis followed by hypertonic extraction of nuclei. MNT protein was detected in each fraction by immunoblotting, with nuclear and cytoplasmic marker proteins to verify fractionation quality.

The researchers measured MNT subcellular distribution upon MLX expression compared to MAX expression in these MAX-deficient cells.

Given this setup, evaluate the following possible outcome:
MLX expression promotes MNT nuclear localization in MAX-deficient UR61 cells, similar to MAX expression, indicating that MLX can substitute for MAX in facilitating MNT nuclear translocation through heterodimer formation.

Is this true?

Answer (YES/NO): NO